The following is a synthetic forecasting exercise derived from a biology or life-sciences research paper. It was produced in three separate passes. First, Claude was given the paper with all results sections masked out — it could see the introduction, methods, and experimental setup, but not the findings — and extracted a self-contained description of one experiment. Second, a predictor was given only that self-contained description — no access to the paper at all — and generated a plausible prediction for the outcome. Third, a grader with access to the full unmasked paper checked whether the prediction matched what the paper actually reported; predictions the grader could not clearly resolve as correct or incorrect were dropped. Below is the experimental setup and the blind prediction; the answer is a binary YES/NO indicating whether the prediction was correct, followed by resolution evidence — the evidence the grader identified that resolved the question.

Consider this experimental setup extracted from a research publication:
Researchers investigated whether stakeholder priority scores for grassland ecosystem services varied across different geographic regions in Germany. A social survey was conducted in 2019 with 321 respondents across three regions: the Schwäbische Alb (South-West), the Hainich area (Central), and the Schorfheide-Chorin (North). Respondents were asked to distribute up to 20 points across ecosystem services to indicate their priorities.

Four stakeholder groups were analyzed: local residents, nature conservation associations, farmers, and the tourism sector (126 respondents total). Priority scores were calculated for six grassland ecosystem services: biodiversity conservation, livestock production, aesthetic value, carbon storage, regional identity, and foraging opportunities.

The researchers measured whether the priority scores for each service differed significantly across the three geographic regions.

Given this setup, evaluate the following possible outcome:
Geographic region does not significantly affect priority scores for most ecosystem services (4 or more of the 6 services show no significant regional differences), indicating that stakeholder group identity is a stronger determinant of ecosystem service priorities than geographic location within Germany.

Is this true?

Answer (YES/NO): YES